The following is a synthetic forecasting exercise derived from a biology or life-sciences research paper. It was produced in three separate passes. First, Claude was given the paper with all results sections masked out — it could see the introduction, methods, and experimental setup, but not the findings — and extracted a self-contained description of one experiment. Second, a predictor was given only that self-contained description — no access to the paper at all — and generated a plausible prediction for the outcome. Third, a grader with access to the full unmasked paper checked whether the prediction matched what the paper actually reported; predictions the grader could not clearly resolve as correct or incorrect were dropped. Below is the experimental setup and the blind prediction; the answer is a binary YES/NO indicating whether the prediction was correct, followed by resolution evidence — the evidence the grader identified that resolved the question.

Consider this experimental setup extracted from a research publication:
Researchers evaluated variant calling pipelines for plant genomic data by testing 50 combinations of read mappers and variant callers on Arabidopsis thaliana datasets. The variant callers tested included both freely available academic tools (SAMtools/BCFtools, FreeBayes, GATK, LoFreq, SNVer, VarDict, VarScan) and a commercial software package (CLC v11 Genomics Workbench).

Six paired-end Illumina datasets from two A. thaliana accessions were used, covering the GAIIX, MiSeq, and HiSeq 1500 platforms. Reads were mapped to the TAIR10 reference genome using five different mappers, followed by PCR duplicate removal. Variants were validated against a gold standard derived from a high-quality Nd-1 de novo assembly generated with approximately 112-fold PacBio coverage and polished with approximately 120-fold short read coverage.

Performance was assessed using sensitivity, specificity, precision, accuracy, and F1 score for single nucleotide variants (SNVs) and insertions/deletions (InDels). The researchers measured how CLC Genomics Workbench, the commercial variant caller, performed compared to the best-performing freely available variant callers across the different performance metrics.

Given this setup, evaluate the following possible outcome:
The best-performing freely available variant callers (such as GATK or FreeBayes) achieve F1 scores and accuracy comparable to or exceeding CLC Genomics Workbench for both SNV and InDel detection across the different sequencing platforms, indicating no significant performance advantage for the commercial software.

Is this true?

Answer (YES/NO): YES